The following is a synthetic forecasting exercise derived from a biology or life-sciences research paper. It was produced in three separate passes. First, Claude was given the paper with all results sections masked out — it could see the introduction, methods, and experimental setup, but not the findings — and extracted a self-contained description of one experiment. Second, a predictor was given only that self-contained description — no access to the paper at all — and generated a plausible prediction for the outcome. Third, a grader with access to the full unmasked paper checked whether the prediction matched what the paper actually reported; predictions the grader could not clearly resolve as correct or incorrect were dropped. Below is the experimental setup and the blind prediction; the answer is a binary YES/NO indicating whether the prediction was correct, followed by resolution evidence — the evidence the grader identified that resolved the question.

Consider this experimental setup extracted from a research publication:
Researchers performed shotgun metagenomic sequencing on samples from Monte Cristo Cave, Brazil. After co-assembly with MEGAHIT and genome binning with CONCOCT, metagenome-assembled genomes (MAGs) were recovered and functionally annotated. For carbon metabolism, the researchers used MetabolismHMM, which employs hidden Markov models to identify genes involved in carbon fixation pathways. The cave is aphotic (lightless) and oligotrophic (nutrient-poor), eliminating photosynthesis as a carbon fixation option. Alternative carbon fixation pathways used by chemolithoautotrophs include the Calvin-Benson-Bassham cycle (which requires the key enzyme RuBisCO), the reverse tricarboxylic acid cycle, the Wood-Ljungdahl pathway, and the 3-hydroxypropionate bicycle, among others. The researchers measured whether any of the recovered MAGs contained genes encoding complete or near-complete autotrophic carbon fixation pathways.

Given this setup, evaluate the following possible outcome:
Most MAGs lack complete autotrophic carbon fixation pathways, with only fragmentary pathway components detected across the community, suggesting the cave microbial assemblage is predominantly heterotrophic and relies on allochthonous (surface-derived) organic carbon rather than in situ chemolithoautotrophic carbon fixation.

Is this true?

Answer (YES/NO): NO